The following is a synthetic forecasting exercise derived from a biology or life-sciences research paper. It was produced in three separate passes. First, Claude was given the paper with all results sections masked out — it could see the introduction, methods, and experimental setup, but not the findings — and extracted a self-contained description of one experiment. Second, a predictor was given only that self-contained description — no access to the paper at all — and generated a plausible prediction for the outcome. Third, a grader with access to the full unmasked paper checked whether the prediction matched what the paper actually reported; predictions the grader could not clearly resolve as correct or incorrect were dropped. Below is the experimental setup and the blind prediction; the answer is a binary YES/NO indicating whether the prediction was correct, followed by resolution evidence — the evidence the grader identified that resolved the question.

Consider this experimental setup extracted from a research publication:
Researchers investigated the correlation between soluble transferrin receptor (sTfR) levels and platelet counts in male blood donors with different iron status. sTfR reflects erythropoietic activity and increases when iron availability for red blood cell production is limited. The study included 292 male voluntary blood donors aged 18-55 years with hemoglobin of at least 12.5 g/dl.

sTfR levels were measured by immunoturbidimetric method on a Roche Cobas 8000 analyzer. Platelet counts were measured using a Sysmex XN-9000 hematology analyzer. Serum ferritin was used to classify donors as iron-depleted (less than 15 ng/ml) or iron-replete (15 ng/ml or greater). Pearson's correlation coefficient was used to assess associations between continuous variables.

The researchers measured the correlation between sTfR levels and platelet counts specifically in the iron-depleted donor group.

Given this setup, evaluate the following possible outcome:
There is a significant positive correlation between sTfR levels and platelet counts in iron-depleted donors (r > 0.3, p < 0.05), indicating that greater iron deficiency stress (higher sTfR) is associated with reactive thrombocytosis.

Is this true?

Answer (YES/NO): NO